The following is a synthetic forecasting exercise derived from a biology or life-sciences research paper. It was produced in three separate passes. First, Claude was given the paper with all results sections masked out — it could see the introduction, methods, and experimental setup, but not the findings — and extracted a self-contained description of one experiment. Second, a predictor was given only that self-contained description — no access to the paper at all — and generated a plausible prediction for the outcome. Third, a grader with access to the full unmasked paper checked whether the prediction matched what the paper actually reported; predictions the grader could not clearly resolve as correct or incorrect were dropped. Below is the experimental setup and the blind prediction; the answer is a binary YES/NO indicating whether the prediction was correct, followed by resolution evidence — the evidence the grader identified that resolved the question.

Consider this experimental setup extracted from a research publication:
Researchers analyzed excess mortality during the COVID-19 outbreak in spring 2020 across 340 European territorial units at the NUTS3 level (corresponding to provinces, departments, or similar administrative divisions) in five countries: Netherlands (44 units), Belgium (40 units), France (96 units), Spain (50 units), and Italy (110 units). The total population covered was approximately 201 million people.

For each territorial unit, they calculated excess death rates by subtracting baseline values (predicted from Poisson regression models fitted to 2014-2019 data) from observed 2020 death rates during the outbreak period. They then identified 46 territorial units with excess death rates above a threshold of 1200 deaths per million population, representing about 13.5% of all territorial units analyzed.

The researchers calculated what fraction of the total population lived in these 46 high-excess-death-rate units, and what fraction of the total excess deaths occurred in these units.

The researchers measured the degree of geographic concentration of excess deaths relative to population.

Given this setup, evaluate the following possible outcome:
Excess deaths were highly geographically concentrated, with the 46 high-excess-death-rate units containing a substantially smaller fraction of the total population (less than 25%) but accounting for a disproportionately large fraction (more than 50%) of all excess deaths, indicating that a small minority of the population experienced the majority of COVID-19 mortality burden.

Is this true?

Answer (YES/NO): YES